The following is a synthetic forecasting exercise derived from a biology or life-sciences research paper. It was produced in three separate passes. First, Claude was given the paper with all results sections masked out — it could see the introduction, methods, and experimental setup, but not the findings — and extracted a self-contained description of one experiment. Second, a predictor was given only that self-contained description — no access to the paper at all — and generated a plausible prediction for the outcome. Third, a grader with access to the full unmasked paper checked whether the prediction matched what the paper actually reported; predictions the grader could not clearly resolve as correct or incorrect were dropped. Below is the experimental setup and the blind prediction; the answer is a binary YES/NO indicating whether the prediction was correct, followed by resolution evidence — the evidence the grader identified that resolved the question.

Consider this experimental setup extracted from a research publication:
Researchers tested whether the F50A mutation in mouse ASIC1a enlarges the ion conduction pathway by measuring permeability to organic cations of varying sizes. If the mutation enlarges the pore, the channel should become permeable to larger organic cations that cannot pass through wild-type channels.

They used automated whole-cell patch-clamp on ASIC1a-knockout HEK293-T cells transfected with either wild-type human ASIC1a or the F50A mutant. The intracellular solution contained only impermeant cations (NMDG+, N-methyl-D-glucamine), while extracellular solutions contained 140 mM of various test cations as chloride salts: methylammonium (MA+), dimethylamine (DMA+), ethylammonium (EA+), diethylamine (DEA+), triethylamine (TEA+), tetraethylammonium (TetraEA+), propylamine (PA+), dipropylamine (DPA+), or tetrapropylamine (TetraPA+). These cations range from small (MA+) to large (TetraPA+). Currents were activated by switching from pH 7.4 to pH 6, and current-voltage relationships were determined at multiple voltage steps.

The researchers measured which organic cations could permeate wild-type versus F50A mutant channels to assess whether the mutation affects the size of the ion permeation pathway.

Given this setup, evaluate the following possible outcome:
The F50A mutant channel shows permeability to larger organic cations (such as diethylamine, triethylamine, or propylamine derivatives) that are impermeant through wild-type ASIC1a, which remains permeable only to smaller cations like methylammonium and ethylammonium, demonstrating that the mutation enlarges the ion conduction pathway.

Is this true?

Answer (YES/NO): NO